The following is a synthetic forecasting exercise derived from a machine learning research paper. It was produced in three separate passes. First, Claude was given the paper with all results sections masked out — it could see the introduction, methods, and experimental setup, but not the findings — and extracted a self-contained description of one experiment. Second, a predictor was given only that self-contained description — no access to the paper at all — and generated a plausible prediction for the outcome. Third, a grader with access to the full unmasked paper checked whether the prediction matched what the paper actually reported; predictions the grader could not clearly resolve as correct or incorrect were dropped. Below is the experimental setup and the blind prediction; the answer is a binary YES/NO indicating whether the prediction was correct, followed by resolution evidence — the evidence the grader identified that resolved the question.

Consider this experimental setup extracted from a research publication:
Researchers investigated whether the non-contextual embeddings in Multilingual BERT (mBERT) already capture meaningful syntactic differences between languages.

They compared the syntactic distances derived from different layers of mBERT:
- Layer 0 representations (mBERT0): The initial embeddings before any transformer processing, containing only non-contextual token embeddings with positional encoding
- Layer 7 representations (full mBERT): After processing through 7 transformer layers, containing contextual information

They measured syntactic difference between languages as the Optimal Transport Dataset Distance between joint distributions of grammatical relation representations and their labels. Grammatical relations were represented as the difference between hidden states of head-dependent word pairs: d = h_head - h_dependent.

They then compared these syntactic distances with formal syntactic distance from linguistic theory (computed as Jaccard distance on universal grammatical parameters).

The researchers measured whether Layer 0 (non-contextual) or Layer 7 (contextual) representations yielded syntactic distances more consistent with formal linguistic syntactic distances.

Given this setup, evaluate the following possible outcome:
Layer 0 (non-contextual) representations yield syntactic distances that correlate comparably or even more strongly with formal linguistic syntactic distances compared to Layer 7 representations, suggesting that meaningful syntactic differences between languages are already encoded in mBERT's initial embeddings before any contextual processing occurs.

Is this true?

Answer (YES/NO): NO